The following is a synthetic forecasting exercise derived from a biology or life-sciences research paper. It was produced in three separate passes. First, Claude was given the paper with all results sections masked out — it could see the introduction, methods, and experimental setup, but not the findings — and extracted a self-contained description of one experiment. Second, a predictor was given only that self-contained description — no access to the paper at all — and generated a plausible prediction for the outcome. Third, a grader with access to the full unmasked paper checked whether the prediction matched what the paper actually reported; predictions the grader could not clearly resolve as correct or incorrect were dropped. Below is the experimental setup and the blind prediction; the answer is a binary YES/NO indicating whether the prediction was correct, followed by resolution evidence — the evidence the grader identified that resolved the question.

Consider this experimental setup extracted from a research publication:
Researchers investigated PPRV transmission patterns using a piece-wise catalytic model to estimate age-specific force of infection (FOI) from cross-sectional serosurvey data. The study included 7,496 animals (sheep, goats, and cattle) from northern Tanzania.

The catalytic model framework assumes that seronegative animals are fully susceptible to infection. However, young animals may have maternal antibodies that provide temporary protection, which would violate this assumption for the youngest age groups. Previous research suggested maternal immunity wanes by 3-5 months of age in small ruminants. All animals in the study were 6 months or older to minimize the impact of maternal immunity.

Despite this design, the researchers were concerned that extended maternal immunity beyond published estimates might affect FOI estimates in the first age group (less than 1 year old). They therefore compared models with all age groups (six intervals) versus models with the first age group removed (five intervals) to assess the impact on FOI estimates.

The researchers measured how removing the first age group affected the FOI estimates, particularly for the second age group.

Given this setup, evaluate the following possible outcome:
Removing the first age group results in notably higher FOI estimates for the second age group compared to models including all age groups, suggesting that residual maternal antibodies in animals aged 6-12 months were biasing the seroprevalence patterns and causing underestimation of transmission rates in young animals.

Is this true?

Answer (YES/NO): YES